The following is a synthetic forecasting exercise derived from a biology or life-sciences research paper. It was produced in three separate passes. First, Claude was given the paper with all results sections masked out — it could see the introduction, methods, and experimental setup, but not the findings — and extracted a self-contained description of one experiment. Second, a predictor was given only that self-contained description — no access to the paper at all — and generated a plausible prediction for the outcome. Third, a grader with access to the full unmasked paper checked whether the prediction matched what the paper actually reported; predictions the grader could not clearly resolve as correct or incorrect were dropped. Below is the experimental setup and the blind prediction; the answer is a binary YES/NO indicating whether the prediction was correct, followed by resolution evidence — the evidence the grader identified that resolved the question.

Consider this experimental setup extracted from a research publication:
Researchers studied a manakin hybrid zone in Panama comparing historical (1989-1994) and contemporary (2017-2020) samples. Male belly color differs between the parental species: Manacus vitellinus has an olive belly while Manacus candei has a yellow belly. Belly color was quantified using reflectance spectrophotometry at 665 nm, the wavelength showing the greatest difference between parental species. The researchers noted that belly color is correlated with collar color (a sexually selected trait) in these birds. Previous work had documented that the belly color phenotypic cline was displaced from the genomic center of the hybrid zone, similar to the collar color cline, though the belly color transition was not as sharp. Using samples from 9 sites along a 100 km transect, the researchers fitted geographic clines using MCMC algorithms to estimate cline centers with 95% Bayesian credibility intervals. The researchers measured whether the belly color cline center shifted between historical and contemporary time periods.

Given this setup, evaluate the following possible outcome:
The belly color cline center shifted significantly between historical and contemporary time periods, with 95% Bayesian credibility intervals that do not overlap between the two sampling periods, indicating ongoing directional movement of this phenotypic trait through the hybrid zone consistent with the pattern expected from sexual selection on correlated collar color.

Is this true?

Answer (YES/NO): YES